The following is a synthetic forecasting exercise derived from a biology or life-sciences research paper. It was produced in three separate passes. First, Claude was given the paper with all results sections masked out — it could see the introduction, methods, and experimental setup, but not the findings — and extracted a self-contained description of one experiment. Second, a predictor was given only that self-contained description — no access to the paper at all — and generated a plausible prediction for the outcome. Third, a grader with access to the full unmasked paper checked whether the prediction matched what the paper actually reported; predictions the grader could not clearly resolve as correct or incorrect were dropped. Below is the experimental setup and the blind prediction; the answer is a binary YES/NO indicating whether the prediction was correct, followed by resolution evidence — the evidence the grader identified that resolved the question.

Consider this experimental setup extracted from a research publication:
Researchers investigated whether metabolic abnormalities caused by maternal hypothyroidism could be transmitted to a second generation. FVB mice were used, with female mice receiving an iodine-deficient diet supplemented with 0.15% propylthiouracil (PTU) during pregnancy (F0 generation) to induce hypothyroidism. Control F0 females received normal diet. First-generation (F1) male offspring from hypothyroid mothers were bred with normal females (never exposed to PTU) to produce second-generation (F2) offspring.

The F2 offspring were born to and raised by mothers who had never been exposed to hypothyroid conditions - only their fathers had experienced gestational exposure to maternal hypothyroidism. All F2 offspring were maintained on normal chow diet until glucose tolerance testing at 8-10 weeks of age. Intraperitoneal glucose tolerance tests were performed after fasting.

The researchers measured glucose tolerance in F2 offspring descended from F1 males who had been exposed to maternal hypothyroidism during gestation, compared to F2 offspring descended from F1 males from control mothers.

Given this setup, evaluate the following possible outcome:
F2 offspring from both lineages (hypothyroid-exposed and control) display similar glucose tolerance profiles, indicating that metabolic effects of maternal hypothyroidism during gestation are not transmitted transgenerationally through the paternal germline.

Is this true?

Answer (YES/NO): NO